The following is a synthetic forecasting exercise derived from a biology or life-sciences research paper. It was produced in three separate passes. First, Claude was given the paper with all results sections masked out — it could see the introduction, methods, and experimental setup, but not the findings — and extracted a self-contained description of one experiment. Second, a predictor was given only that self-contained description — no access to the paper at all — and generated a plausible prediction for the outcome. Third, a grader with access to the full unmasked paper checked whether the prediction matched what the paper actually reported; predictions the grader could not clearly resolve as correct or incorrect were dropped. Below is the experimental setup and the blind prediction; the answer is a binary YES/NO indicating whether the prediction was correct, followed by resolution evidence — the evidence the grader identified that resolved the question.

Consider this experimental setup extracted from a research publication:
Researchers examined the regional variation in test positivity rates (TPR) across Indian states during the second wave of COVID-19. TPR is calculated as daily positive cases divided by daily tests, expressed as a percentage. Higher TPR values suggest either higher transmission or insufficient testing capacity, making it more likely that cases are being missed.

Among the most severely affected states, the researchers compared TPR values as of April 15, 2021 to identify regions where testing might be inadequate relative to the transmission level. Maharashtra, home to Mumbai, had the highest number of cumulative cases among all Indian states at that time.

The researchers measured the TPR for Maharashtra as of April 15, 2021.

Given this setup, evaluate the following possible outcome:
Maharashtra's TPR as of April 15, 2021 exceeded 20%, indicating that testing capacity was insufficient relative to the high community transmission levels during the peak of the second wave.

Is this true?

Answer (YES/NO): NO